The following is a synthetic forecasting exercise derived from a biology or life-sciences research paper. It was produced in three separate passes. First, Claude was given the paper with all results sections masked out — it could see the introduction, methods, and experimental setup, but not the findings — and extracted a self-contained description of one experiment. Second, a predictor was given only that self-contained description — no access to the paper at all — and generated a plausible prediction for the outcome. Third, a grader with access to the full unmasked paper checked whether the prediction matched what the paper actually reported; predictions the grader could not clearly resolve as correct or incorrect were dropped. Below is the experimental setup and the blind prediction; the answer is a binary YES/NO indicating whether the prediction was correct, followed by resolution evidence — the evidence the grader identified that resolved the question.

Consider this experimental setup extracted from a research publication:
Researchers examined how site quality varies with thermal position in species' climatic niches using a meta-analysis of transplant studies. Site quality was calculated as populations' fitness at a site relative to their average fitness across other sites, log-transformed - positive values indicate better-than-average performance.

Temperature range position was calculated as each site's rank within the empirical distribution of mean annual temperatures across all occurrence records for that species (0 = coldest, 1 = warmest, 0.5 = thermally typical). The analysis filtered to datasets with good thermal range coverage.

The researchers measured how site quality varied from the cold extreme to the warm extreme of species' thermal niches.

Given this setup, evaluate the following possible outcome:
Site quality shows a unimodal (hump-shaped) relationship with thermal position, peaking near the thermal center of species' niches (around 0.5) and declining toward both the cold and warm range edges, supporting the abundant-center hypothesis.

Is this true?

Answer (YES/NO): NO